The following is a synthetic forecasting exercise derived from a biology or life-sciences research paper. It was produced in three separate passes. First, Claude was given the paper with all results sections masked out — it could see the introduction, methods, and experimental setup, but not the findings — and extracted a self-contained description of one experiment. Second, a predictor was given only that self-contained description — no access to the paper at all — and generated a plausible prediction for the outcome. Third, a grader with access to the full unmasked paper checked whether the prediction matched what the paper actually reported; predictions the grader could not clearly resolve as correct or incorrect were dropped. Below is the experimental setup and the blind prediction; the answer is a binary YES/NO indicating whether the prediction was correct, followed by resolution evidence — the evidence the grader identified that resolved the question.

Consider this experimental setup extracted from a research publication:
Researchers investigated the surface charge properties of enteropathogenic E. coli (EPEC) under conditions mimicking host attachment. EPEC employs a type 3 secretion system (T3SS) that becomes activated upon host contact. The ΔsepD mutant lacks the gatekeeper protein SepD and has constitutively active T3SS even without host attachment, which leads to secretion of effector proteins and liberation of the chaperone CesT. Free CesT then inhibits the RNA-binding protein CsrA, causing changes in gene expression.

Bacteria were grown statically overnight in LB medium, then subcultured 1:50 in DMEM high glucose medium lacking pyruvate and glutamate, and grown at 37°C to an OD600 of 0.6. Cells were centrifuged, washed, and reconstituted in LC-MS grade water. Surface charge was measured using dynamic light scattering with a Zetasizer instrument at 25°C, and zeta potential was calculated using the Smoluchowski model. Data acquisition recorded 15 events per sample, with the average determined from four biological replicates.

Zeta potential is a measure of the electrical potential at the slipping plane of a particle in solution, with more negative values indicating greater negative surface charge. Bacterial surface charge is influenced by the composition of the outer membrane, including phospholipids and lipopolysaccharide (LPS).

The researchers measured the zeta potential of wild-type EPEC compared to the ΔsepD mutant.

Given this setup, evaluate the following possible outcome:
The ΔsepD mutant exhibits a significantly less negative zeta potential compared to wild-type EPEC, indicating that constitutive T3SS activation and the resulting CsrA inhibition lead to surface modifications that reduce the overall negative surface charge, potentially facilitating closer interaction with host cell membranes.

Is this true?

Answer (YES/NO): NO